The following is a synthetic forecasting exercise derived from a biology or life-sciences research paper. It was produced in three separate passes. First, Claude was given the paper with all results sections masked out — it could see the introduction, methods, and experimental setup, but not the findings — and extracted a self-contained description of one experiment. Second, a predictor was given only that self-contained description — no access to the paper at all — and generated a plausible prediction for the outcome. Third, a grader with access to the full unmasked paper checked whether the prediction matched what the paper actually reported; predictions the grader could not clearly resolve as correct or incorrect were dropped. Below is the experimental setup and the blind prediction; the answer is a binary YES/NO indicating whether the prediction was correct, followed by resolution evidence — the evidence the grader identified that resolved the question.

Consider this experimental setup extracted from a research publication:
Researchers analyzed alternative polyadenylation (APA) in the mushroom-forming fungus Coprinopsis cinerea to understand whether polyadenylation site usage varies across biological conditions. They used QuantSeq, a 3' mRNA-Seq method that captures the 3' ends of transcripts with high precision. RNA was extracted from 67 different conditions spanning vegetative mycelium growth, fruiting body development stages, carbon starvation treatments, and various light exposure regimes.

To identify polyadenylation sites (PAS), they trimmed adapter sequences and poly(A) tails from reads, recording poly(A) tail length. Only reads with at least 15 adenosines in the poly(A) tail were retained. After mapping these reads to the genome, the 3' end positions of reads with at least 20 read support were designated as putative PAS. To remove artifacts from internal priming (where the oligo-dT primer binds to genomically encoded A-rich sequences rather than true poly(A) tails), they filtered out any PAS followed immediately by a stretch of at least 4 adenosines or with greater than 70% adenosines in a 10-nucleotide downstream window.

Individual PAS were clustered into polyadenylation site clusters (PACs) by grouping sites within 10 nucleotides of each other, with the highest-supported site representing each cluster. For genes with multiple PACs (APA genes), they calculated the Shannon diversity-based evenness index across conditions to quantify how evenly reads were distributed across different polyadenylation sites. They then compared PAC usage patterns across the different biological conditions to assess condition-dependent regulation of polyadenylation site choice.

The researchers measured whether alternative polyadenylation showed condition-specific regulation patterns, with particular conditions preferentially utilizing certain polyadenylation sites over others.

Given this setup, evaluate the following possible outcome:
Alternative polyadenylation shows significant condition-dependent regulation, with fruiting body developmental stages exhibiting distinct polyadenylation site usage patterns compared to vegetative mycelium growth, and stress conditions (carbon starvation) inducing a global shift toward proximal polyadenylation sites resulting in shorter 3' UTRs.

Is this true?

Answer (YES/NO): NO